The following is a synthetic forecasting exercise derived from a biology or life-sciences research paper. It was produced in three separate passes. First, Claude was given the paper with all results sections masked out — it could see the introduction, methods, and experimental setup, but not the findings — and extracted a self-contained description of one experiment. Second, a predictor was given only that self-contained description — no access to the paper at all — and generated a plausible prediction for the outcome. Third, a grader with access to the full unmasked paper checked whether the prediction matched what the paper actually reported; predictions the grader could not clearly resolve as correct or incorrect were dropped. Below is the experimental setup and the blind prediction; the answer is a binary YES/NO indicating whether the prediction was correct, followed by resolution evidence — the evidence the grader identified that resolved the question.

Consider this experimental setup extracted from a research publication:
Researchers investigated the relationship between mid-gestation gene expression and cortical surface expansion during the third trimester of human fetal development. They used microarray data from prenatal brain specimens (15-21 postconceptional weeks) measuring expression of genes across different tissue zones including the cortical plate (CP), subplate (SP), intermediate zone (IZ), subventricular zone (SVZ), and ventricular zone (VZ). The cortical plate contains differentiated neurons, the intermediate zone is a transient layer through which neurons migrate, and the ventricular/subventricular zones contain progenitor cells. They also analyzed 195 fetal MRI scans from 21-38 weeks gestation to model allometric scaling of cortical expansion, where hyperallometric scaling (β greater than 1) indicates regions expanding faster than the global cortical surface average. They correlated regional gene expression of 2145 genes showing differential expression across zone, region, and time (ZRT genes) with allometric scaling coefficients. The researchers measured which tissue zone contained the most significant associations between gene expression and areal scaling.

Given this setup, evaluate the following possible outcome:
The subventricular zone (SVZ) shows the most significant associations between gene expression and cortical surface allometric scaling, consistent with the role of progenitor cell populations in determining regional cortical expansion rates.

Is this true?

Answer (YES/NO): NO